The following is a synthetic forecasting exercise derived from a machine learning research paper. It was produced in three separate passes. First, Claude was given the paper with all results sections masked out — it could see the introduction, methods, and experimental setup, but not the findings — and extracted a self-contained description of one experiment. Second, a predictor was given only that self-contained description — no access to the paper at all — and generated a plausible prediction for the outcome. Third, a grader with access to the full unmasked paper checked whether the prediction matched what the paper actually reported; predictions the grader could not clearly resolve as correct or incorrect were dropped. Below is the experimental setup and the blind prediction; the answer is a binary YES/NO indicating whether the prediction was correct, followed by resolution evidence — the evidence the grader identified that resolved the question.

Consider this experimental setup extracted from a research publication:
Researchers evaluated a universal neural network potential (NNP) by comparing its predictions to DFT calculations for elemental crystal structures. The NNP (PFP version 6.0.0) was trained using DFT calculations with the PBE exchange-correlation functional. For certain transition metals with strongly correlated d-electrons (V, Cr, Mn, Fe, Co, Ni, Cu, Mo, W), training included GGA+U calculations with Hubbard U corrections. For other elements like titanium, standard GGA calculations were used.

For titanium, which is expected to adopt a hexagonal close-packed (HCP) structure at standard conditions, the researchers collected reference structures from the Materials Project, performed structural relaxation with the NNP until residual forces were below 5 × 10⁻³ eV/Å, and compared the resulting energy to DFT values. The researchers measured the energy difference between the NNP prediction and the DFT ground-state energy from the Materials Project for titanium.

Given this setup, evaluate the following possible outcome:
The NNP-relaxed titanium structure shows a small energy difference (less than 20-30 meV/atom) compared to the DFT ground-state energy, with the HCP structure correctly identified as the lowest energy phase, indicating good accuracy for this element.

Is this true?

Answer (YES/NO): YES